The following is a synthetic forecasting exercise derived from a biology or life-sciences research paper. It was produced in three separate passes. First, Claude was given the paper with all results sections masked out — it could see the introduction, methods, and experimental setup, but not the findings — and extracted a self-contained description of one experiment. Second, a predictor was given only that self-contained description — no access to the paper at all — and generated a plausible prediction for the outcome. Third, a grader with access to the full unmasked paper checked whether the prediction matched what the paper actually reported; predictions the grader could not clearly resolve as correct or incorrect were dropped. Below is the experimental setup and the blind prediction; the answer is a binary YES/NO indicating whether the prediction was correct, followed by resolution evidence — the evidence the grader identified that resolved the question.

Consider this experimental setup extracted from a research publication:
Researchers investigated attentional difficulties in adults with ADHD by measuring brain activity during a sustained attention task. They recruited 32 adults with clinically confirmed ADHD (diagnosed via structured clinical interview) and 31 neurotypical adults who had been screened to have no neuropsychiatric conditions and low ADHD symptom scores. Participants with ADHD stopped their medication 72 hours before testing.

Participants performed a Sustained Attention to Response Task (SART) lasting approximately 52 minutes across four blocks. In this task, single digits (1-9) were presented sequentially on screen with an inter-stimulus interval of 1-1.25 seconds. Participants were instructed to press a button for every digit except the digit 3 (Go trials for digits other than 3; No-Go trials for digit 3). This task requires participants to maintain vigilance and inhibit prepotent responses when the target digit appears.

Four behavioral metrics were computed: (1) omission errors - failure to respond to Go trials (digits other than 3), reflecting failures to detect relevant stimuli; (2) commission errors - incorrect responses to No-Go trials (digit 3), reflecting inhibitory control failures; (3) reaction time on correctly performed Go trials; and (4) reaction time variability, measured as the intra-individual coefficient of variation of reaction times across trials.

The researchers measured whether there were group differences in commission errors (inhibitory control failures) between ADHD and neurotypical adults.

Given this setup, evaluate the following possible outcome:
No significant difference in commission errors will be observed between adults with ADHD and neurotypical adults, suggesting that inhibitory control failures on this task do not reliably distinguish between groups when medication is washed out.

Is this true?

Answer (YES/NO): NO